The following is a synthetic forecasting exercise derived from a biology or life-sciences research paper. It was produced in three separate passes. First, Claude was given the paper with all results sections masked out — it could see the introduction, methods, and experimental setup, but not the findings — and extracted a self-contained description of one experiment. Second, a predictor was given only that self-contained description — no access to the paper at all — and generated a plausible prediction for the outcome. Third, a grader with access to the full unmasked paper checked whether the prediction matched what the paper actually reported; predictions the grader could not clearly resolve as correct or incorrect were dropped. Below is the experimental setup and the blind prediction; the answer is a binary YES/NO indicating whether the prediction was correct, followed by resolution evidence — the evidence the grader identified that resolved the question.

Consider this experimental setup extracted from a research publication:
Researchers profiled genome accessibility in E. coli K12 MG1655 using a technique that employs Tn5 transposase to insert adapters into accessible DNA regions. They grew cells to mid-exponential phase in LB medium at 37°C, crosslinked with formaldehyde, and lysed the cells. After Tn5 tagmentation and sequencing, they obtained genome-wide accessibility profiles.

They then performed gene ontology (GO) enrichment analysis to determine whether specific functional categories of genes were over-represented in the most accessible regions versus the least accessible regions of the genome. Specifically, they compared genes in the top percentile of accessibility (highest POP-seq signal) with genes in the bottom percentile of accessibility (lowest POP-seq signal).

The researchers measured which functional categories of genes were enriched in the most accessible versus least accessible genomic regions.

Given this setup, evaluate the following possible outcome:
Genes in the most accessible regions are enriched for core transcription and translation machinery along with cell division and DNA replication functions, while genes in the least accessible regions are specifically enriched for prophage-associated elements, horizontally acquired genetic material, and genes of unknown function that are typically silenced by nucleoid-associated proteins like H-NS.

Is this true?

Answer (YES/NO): NO